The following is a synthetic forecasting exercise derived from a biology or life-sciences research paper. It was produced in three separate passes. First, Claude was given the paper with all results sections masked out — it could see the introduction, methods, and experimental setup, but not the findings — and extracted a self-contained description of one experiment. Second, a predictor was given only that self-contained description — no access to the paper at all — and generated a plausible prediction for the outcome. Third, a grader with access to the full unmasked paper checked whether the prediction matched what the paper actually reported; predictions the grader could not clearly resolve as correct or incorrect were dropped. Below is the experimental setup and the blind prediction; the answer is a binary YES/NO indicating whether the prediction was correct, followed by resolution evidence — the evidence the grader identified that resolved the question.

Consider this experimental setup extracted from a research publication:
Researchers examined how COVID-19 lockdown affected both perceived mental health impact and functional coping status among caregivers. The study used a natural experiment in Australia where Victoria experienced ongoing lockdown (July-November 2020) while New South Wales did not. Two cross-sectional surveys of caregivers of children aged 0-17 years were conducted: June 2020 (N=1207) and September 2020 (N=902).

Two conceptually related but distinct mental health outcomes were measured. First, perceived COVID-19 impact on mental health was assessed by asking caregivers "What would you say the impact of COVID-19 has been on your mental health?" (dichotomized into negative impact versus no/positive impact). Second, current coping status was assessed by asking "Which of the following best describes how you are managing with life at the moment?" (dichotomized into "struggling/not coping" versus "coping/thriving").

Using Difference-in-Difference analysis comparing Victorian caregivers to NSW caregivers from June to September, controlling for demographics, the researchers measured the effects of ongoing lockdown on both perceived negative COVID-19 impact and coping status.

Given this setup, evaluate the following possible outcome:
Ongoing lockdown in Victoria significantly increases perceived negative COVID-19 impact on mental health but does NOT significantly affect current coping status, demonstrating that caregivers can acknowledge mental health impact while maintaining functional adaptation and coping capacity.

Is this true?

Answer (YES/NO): YES